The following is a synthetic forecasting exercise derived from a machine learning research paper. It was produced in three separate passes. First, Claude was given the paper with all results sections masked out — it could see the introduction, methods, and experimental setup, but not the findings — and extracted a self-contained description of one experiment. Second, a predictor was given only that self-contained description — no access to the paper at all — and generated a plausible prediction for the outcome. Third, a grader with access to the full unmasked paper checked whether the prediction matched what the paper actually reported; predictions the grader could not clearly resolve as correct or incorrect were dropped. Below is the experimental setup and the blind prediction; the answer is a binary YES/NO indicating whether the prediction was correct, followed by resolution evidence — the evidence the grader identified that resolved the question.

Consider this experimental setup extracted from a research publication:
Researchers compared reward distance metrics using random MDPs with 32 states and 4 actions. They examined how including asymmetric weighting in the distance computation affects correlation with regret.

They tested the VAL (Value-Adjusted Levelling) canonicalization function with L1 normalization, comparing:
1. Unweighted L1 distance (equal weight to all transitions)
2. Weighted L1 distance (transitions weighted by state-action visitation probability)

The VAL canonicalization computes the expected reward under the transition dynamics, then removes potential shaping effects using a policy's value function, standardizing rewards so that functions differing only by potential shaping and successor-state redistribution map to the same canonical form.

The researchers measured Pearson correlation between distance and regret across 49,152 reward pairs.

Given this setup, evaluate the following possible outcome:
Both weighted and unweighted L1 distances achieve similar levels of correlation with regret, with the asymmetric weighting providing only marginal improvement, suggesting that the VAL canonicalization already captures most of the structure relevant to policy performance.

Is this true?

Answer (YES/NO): NO